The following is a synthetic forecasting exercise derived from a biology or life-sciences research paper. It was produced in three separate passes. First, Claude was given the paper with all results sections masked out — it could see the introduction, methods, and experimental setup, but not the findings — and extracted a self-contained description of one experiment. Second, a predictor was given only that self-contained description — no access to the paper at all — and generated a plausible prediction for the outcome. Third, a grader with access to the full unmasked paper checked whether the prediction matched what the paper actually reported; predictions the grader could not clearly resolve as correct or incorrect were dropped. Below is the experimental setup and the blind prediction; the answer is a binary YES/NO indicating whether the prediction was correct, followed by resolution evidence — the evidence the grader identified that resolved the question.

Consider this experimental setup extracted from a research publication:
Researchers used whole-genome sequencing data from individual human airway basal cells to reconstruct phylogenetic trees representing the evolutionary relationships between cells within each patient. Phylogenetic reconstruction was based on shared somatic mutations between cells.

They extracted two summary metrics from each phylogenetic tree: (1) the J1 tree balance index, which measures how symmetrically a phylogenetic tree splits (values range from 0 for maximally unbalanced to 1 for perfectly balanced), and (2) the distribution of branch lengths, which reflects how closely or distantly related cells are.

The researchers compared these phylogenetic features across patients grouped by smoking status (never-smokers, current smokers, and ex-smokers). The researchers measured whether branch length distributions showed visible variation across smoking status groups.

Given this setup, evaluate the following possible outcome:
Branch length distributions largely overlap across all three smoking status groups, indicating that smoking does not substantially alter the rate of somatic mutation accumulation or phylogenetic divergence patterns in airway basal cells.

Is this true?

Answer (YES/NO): NO